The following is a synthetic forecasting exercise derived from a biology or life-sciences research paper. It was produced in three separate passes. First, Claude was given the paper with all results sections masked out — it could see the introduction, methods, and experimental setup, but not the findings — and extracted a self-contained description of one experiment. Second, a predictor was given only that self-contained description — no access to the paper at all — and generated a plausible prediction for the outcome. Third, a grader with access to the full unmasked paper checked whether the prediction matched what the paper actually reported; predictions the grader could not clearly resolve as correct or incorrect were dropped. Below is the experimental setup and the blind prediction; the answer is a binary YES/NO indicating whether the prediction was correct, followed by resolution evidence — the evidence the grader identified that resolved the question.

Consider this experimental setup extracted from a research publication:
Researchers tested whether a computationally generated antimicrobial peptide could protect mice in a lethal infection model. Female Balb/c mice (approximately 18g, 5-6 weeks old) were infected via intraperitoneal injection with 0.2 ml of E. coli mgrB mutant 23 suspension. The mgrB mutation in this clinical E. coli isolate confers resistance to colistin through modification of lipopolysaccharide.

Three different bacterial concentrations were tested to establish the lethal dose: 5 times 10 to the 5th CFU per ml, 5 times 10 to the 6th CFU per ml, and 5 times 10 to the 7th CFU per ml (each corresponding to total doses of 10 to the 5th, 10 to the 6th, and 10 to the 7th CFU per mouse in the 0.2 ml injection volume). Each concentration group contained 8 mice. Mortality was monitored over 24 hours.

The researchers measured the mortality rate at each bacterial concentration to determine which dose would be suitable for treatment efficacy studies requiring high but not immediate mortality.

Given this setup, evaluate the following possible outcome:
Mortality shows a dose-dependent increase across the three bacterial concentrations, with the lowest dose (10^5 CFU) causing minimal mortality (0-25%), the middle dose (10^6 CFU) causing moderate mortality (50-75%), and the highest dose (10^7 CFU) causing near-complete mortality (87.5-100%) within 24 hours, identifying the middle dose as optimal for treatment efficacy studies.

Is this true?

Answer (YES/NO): NO